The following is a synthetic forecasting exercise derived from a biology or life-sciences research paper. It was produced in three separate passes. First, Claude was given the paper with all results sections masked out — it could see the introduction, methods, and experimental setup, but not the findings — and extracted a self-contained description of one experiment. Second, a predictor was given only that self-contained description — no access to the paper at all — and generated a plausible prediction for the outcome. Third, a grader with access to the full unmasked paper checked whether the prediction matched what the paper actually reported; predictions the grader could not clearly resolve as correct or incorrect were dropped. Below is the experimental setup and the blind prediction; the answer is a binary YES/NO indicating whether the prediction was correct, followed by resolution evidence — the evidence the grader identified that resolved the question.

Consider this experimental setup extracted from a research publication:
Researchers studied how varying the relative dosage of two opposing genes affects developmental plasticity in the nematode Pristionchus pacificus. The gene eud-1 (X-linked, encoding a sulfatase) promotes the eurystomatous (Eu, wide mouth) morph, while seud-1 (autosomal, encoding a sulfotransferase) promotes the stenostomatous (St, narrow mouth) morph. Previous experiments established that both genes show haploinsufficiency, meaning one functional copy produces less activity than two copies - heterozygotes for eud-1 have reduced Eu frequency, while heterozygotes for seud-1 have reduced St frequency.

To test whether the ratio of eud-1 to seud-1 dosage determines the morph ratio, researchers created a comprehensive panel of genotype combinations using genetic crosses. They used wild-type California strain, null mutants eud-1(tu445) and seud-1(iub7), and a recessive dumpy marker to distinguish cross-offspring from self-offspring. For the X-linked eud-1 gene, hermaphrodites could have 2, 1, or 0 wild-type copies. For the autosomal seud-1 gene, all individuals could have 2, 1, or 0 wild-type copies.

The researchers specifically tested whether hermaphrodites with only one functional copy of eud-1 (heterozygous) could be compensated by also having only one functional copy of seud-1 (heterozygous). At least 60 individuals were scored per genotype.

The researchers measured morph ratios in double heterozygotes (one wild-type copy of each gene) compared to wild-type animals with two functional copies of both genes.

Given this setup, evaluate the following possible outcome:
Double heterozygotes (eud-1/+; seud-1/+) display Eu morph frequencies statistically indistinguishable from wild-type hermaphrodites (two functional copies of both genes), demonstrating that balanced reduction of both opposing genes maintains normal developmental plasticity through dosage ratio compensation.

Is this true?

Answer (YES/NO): YES